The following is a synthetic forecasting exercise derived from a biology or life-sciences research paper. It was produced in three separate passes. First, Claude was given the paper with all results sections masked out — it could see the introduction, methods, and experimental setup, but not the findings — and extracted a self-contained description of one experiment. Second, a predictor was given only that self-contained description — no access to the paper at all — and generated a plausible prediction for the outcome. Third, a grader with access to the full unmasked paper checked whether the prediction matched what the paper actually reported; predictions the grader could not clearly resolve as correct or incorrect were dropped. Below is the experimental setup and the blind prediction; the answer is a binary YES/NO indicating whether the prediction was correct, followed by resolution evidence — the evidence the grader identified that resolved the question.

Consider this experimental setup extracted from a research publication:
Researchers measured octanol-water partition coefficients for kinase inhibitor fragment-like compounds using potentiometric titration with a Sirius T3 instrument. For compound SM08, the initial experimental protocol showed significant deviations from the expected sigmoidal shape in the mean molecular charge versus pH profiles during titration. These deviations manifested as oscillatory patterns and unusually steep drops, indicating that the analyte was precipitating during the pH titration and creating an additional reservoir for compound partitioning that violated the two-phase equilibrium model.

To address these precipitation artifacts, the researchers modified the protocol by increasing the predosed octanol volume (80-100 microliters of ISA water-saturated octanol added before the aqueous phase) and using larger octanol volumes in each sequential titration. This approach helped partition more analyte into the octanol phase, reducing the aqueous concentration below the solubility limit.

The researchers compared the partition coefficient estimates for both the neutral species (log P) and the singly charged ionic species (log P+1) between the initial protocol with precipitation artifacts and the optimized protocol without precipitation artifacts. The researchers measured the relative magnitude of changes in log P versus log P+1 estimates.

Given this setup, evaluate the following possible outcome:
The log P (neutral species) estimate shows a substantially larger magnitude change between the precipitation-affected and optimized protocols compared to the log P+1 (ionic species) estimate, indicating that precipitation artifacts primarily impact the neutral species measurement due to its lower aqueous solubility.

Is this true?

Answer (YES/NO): NO